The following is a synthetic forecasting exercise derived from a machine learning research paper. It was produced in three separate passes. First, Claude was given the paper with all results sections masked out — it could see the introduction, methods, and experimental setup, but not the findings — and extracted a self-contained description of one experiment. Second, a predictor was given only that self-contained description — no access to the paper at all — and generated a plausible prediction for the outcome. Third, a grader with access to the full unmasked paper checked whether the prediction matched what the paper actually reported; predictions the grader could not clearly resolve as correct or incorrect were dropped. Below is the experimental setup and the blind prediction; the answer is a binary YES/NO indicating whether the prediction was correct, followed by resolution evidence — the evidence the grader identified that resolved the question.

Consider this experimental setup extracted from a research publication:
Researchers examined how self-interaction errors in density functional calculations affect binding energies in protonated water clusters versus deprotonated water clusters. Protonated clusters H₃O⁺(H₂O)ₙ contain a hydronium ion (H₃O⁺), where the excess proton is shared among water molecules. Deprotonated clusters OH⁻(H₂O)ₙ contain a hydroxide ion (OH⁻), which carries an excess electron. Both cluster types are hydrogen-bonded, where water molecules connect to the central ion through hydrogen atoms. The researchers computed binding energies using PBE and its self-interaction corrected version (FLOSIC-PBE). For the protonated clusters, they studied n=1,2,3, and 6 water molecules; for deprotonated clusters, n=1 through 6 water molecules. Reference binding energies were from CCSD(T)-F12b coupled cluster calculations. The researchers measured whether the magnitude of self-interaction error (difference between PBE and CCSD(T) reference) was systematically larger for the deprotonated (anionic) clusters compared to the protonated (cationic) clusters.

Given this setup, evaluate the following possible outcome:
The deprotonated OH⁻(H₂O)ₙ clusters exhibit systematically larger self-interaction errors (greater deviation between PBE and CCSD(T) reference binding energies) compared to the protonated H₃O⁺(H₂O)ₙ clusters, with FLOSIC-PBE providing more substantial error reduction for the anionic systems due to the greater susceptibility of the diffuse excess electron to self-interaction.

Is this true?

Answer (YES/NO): NO